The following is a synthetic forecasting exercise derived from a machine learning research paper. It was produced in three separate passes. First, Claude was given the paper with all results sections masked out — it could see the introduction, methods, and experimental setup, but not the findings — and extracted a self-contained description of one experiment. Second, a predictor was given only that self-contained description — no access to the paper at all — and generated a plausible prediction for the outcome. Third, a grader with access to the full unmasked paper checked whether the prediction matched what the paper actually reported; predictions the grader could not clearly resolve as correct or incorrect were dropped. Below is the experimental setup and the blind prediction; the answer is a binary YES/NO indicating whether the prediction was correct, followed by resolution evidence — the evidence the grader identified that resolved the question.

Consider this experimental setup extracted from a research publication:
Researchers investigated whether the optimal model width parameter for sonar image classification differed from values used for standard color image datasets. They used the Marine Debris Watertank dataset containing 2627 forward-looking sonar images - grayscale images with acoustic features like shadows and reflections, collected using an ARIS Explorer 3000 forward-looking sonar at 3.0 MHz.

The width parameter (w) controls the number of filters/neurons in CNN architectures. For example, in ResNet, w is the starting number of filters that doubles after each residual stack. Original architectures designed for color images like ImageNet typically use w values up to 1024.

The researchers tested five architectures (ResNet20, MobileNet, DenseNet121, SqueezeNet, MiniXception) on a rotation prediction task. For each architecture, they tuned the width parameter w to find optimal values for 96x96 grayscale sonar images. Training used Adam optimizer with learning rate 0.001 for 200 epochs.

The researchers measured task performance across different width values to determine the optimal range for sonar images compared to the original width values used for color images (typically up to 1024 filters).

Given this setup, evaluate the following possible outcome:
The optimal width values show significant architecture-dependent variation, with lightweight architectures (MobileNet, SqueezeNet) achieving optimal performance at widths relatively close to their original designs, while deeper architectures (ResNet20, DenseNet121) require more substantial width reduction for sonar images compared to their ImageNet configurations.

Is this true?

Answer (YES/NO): NO